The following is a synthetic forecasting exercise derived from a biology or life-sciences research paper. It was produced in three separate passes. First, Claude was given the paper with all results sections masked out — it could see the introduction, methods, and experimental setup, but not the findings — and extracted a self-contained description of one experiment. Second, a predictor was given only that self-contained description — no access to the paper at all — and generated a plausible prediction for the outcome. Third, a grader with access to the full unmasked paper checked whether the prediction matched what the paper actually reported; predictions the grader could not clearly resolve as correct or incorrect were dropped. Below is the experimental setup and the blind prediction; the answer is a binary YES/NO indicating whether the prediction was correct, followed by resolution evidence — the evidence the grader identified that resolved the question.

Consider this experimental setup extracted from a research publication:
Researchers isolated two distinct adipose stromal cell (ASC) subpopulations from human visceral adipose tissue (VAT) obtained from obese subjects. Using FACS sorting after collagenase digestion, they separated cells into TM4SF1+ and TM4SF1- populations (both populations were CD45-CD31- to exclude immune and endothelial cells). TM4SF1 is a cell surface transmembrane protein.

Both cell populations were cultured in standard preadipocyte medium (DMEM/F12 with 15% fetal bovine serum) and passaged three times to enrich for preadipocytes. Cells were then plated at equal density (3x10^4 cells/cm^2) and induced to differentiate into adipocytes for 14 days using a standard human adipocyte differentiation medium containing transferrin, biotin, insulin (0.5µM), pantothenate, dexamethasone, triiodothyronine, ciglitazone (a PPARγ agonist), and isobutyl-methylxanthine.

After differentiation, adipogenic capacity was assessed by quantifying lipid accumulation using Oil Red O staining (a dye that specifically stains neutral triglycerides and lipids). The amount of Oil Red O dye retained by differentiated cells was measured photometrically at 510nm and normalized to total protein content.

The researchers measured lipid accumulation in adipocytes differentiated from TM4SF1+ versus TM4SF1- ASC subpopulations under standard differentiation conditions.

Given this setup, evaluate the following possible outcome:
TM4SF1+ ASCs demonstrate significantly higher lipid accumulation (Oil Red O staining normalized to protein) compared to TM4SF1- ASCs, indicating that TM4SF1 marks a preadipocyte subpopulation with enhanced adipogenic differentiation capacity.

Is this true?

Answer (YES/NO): NO